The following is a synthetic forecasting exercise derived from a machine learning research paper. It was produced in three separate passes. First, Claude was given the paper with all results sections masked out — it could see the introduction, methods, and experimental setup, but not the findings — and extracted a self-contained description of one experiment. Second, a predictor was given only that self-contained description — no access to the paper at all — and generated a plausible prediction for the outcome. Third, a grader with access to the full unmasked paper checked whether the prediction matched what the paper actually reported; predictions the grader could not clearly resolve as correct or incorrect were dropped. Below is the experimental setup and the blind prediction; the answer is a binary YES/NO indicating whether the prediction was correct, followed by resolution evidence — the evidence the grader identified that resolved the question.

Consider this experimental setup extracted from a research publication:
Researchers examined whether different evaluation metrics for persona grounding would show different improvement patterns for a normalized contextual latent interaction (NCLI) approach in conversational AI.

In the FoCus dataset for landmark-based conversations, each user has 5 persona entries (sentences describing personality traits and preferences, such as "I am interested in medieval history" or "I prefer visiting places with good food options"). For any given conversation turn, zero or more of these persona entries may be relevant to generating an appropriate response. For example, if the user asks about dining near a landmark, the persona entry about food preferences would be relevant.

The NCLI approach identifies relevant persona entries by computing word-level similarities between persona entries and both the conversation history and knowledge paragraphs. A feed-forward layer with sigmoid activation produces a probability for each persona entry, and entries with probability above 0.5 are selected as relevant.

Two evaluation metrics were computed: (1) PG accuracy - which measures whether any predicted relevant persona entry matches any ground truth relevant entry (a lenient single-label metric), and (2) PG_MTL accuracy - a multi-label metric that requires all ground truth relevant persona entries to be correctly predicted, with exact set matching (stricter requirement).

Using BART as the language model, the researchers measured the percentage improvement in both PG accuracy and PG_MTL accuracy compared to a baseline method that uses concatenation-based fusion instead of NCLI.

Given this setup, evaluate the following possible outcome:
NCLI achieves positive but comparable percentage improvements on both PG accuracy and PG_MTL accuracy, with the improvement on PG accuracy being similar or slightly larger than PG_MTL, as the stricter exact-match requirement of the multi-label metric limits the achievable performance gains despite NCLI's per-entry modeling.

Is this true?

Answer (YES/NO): NO